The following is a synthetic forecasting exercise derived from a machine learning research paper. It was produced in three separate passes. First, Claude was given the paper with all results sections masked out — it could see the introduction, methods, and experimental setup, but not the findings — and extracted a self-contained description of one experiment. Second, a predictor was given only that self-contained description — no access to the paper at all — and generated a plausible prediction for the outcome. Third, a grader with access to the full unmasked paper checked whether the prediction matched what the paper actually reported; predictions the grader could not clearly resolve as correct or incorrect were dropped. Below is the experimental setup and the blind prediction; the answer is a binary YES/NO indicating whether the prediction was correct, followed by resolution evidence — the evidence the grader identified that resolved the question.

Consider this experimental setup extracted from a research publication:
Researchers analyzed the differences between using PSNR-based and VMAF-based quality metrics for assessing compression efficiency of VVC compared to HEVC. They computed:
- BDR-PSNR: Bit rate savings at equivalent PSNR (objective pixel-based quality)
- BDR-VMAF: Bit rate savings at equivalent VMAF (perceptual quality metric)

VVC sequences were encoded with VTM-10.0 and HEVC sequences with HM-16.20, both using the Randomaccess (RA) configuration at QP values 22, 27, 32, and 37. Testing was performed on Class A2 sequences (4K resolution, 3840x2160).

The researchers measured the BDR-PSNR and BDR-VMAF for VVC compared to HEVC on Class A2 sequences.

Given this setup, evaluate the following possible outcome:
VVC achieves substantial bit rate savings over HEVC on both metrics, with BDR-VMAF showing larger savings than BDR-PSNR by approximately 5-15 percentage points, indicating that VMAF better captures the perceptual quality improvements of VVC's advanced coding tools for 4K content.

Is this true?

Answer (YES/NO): YES